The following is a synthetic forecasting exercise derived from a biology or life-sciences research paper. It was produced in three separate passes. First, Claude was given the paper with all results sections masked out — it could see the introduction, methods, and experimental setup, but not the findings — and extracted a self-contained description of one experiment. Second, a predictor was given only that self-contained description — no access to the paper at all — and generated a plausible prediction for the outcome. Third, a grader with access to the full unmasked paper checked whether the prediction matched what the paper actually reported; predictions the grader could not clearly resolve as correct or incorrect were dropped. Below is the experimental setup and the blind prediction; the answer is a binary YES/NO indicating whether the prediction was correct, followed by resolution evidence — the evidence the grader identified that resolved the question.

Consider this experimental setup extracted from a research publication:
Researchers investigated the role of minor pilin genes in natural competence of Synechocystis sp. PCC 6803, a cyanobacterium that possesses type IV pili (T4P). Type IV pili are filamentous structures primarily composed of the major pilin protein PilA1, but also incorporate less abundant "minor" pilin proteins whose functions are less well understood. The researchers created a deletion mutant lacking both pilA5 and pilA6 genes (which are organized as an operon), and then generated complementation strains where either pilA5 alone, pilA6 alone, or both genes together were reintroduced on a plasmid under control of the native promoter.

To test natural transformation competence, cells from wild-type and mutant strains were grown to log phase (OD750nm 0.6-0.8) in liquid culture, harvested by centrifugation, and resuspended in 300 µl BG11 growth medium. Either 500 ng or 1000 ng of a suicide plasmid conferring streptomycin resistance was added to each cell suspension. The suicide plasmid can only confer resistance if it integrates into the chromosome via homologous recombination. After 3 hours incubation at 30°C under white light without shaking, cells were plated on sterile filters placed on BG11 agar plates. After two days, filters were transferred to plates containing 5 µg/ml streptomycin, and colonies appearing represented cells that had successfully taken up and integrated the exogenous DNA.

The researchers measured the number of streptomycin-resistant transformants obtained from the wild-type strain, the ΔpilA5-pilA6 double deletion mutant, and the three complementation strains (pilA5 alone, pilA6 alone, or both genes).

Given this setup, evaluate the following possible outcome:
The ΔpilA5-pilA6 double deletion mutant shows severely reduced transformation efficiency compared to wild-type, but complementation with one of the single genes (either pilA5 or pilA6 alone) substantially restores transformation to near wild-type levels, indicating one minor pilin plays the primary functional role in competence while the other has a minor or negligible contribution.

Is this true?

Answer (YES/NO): YES